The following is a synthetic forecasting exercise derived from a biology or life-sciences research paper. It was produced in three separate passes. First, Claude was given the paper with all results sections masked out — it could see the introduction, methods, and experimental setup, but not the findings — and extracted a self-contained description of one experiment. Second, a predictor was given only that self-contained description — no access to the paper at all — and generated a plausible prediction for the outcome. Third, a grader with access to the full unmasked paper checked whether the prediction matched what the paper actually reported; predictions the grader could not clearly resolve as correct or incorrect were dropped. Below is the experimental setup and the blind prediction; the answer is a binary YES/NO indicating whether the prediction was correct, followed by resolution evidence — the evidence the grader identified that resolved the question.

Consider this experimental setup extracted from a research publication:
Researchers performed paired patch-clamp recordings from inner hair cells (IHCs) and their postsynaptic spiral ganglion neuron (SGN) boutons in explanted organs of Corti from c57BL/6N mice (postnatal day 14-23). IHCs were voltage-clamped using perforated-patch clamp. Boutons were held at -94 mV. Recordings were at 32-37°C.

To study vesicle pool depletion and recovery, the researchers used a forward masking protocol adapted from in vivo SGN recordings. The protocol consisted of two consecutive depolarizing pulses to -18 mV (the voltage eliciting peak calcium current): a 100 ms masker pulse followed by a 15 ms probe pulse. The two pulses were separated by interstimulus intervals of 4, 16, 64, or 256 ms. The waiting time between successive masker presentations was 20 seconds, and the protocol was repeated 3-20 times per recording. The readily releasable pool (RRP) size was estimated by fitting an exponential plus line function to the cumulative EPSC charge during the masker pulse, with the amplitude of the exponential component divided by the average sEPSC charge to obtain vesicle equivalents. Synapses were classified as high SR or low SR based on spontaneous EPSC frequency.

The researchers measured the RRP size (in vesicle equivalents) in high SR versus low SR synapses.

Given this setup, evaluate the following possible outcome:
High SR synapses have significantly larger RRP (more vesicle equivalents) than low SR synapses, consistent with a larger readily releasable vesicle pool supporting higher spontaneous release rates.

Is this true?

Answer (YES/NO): NO